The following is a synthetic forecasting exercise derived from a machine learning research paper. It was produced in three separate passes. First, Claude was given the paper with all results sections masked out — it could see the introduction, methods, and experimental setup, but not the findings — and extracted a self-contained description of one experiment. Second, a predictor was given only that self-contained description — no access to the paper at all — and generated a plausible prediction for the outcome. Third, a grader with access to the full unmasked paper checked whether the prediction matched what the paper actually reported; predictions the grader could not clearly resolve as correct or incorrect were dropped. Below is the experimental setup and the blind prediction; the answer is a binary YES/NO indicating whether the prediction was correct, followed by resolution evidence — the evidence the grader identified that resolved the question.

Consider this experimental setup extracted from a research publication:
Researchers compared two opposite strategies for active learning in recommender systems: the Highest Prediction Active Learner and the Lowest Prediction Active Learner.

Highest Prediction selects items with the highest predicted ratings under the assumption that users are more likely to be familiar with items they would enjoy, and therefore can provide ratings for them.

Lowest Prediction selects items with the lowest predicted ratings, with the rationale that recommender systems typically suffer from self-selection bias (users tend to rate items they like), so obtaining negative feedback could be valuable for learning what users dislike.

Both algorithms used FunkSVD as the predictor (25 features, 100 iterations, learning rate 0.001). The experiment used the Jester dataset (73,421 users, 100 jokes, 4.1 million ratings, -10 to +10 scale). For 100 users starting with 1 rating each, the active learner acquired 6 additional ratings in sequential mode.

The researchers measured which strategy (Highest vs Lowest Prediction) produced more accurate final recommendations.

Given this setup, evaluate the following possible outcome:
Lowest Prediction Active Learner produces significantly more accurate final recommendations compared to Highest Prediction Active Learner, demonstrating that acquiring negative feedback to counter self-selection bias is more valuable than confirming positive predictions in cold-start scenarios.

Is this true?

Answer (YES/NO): NO